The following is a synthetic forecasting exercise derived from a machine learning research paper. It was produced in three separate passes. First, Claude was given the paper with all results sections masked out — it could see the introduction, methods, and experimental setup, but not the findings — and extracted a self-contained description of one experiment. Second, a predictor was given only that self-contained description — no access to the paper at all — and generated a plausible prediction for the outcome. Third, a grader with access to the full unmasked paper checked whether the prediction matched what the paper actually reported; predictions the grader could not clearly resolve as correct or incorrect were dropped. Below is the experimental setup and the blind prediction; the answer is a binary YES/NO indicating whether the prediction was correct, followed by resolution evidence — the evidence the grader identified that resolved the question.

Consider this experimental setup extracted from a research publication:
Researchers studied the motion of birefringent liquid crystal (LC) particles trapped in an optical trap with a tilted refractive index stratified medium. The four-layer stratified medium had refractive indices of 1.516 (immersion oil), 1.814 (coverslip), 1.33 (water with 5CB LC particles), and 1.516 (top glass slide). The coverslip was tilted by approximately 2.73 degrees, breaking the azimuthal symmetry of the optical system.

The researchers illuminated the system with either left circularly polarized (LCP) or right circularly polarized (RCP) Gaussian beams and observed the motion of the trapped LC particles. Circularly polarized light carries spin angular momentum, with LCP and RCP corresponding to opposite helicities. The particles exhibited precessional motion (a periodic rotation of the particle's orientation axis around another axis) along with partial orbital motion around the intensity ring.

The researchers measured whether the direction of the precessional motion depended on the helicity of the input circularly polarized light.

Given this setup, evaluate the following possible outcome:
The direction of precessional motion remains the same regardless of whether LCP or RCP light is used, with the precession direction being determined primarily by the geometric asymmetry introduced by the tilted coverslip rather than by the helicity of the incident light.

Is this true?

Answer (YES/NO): NO